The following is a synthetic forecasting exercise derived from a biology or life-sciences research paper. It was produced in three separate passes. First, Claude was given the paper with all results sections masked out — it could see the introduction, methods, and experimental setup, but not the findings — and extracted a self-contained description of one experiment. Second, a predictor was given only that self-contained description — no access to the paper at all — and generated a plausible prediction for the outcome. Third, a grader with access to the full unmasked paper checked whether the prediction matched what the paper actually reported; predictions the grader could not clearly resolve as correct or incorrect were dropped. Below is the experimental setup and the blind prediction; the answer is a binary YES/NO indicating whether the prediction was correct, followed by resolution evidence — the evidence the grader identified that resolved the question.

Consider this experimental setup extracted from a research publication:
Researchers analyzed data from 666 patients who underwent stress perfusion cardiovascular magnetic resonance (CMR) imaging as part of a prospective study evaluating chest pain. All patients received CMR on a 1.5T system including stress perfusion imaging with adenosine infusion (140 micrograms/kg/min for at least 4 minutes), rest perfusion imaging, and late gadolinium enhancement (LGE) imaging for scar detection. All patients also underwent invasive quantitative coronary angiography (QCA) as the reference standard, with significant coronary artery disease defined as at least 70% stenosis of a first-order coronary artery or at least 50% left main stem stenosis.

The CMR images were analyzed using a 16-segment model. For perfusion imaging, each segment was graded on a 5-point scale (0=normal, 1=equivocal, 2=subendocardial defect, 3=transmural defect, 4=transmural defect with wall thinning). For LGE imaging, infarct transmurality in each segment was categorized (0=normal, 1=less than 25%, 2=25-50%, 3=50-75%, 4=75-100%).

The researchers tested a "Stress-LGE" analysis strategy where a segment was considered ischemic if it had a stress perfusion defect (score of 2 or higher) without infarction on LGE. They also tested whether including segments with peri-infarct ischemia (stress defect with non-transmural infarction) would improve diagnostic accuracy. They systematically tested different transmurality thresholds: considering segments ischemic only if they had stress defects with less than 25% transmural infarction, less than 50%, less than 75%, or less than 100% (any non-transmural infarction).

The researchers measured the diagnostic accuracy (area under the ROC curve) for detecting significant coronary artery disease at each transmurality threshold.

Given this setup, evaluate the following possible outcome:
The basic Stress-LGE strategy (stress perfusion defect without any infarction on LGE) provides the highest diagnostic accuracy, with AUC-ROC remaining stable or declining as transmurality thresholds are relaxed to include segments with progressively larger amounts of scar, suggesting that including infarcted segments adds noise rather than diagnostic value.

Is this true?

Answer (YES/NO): NO